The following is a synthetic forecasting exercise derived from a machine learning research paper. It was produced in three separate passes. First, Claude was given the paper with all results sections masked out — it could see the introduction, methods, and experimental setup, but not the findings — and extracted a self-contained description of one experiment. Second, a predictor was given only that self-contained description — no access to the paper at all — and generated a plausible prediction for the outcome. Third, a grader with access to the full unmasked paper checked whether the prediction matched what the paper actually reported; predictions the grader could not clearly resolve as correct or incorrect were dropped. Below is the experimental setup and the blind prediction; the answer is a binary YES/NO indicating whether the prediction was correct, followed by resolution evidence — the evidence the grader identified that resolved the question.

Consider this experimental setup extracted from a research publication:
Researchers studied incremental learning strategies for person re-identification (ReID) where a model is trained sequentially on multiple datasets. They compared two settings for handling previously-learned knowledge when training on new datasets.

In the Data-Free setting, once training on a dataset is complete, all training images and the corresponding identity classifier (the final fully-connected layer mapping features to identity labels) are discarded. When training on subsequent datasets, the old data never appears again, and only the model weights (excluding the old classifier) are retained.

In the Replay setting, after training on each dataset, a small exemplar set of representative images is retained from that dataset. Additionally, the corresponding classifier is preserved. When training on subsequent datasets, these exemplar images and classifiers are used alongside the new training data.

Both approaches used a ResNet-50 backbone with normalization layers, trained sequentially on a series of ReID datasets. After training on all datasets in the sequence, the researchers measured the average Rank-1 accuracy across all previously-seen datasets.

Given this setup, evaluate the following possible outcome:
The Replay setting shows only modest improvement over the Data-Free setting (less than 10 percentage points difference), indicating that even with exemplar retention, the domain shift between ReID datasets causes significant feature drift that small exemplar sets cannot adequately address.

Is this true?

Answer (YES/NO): NO